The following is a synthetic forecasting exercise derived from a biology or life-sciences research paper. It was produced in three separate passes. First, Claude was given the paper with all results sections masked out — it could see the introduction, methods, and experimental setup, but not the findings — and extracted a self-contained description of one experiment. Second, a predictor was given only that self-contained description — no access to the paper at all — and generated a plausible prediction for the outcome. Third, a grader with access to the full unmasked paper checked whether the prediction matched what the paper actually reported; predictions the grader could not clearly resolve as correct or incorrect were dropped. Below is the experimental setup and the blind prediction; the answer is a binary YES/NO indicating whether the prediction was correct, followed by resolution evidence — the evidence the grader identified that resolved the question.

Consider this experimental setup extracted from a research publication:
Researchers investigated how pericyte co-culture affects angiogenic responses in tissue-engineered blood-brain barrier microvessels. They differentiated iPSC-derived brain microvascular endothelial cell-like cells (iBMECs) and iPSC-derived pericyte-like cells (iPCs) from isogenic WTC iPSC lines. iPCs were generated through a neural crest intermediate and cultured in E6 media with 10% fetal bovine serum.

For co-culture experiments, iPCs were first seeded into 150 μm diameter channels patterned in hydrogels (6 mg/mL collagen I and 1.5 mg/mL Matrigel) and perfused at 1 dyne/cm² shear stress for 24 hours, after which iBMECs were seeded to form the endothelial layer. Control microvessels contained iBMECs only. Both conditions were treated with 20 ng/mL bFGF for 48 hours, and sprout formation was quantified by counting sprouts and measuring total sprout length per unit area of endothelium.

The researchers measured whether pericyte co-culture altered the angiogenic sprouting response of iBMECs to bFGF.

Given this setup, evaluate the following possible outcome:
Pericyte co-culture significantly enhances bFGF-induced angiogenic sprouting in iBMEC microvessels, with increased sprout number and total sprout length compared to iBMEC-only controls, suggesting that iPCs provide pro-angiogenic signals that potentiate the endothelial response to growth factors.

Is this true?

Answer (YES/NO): YES